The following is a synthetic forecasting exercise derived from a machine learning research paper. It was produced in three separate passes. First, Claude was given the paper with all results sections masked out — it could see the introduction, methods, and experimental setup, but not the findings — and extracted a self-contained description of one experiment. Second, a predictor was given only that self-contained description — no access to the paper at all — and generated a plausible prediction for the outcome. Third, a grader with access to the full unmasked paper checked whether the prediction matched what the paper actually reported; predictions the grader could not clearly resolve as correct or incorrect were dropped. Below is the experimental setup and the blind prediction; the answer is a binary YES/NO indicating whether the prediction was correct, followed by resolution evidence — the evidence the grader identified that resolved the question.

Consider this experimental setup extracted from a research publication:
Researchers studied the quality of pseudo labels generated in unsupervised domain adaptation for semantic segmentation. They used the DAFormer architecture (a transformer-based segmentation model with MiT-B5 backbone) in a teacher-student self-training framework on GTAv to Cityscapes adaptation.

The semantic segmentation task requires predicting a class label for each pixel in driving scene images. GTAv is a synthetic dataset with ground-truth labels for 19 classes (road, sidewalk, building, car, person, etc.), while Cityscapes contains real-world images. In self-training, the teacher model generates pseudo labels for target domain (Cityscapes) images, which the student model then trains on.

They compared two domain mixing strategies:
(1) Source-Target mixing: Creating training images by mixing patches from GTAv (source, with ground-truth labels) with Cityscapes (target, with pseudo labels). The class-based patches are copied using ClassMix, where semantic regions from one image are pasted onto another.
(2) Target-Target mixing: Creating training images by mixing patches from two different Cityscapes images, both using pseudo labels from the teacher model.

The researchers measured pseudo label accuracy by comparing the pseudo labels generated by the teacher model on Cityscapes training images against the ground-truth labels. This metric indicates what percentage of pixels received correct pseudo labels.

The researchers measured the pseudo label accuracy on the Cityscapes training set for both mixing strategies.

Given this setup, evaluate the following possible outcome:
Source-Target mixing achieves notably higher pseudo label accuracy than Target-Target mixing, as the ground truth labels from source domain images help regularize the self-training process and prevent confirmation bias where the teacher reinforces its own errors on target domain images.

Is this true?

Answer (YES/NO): NO